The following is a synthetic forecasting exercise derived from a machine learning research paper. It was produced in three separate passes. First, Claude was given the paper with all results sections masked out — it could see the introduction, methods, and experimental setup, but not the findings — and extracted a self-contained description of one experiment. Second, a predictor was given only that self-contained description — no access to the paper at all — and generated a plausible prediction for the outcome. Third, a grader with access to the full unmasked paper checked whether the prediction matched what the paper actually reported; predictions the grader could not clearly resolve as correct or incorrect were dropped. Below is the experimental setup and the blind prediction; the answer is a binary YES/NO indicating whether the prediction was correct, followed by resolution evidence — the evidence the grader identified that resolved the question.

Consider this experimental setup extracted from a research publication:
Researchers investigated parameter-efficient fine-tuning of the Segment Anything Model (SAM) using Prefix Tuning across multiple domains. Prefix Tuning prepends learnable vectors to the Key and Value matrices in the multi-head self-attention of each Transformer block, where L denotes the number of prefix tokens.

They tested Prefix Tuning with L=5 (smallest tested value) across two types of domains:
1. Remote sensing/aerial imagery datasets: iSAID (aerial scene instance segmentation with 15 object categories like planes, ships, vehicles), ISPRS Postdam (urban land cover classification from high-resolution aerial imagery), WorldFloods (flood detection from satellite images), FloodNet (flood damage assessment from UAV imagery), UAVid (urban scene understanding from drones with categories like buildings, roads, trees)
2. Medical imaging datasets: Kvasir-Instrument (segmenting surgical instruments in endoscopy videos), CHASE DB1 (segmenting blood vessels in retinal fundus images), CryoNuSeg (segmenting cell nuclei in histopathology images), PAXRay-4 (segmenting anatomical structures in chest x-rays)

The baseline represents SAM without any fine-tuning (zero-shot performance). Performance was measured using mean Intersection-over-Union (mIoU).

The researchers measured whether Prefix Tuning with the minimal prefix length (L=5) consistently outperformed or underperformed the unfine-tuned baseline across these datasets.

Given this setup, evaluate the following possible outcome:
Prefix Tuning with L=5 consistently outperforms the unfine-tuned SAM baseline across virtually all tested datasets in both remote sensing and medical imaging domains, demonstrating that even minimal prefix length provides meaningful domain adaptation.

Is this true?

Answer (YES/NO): NO